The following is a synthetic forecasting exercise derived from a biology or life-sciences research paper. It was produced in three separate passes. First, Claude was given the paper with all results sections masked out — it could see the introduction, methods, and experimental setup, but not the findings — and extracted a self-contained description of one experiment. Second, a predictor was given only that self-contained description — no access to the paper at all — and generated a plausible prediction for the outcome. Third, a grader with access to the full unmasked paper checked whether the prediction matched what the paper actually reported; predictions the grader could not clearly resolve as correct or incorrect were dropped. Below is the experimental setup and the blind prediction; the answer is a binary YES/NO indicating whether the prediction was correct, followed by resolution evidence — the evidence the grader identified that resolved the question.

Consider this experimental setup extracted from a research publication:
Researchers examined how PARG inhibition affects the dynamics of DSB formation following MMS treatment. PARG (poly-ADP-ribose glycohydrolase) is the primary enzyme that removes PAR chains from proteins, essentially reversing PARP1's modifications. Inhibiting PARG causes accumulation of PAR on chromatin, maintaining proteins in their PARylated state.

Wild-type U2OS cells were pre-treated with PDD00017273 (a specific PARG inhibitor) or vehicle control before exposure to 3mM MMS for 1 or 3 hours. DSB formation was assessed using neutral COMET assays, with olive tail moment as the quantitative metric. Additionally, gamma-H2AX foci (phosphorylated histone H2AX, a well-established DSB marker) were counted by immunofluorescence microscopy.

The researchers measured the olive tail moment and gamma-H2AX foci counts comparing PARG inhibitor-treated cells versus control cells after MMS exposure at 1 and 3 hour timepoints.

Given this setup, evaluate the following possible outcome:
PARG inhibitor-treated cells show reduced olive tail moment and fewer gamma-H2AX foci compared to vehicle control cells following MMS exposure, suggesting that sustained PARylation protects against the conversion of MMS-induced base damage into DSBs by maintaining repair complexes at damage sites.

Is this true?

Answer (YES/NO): NO